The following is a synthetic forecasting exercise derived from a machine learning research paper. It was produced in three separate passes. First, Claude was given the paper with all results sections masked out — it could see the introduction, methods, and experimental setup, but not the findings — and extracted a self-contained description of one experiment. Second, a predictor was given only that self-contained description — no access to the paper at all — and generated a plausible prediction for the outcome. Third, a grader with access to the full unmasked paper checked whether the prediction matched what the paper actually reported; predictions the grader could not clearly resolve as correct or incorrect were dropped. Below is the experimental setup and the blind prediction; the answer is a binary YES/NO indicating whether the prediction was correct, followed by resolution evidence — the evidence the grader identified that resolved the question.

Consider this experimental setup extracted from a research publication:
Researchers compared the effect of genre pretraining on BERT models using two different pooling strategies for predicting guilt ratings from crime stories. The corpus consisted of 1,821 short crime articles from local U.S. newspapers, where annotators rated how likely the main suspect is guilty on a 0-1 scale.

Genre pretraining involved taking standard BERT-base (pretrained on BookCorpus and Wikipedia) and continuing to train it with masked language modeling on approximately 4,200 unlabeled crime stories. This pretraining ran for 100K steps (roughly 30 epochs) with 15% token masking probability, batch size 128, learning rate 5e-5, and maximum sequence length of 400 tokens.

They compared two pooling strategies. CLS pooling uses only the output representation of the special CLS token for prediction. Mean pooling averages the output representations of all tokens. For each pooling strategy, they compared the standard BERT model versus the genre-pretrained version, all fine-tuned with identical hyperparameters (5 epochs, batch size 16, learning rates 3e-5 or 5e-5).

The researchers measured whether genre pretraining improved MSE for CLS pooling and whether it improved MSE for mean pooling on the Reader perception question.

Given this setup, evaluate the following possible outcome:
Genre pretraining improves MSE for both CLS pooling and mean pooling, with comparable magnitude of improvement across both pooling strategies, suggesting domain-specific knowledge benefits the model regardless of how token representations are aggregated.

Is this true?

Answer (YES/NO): NO